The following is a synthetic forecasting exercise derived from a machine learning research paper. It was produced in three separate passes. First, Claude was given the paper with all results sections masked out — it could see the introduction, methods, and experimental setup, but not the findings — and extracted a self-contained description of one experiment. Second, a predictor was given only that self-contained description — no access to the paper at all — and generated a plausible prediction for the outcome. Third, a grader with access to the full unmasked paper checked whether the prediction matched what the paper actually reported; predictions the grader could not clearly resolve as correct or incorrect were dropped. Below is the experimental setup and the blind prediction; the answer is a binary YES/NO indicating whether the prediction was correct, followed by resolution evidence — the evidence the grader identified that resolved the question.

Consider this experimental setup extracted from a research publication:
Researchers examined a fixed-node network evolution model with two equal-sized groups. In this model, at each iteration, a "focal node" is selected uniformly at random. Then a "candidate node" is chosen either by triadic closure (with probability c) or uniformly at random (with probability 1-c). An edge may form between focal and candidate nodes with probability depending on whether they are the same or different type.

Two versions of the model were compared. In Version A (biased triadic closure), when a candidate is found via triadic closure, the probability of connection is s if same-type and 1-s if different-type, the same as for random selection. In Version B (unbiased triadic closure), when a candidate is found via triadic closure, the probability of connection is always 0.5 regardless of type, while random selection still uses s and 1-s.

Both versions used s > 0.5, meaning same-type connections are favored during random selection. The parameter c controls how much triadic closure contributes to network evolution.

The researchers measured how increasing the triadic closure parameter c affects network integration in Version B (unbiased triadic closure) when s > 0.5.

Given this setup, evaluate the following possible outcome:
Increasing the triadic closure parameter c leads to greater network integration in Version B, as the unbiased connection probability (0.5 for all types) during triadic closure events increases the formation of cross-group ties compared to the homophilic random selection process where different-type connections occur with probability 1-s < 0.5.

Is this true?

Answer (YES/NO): YES